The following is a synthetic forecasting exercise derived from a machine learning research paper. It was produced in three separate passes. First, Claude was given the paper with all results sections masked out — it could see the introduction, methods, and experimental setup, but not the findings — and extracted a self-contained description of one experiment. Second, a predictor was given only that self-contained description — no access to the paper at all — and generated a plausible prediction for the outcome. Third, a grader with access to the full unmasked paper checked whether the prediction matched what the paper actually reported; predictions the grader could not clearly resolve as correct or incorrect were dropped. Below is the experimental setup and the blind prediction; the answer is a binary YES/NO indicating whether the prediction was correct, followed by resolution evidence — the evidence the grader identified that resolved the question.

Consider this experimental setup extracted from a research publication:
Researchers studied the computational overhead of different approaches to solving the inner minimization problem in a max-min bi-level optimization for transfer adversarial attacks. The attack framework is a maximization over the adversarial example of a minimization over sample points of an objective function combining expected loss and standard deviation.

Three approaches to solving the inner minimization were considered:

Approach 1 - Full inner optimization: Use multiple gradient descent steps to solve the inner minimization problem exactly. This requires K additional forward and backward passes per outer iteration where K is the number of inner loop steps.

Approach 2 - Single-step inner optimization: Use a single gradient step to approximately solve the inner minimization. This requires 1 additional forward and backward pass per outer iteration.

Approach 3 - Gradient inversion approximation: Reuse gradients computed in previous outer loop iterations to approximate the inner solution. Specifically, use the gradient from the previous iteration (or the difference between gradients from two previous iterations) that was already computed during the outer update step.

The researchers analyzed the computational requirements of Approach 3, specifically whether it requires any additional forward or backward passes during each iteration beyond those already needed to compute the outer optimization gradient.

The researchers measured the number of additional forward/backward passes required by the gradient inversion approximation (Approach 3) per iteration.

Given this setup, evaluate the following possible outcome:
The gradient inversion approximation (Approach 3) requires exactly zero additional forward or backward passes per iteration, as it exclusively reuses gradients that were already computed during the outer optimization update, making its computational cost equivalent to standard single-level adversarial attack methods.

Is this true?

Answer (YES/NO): NO